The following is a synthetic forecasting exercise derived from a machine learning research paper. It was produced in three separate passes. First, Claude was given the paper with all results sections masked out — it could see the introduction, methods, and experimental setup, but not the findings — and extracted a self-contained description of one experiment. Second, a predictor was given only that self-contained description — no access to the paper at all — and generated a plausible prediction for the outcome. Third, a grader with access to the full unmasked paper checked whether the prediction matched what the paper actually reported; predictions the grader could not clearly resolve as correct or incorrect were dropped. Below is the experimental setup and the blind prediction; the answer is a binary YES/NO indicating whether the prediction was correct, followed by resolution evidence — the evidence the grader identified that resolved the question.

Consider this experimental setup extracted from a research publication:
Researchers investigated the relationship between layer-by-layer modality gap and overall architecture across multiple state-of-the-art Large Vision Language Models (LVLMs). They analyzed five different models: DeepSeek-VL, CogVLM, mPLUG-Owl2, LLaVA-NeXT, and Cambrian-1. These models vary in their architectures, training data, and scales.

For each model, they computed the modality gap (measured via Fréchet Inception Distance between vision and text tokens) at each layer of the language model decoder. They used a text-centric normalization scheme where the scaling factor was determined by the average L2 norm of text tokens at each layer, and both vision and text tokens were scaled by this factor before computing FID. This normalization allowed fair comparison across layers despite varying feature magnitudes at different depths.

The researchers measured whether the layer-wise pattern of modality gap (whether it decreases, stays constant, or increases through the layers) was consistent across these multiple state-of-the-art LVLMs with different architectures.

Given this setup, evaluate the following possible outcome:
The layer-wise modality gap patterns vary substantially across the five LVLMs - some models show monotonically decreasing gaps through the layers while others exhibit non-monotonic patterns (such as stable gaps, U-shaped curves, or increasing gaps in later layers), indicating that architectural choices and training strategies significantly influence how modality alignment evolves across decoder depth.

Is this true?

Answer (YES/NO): NO